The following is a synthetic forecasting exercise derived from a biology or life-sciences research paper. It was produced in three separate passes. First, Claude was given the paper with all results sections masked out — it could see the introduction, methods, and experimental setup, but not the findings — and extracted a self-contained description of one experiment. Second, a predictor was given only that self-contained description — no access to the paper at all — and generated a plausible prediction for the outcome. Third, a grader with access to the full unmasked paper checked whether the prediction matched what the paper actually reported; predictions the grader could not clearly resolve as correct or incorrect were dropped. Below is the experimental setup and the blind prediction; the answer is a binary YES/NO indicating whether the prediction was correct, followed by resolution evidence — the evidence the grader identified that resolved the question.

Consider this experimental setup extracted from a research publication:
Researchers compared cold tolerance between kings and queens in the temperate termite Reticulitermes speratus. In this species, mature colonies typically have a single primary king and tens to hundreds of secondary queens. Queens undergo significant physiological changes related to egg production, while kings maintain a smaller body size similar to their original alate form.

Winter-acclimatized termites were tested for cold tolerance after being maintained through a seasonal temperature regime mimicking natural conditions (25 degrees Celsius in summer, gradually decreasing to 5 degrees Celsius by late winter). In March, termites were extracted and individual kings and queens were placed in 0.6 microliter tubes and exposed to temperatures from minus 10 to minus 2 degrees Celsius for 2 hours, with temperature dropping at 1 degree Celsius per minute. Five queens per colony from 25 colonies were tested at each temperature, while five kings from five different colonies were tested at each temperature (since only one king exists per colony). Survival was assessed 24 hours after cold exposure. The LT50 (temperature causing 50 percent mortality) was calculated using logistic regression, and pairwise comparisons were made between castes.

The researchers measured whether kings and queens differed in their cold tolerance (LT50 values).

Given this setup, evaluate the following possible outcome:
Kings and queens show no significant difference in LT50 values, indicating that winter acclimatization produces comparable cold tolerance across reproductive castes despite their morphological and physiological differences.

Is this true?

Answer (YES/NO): YES